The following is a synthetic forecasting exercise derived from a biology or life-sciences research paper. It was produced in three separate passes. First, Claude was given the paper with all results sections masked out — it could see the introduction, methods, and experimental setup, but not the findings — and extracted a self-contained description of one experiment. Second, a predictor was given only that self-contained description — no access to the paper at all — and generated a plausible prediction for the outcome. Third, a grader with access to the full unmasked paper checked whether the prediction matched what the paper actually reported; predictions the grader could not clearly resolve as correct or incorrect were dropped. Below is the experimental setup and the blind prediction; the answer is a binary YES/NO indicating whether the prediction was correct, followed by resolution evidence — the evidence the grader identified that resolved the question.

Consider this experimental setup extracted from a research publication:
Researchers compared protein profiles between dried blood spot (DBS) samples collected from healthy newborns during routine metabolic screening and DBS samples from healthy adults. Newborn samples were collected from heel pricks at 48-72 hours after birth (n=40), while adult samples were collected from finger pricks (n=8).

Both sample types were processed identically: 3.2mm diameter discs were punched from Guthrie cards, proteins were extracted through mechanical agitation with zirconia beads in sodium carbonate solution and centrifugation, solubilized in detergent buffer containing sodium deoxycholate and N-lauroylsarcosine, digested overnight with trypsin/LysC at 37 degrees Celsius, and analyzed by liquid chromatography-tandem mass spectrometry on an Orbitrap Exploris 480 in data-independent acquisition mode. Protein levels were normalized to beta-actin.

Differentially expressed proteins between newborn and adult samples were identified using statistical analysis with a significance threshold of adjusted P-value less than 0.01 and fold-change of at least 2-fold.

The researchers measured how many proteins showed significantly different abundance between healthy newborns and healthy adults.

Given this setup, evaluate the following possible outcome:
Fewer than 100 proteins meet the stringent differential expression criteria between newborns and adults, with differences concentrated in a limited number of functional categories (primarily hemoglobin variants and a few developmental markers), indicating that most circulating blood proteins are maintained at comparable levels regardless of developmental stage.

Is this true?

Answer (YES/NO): NO